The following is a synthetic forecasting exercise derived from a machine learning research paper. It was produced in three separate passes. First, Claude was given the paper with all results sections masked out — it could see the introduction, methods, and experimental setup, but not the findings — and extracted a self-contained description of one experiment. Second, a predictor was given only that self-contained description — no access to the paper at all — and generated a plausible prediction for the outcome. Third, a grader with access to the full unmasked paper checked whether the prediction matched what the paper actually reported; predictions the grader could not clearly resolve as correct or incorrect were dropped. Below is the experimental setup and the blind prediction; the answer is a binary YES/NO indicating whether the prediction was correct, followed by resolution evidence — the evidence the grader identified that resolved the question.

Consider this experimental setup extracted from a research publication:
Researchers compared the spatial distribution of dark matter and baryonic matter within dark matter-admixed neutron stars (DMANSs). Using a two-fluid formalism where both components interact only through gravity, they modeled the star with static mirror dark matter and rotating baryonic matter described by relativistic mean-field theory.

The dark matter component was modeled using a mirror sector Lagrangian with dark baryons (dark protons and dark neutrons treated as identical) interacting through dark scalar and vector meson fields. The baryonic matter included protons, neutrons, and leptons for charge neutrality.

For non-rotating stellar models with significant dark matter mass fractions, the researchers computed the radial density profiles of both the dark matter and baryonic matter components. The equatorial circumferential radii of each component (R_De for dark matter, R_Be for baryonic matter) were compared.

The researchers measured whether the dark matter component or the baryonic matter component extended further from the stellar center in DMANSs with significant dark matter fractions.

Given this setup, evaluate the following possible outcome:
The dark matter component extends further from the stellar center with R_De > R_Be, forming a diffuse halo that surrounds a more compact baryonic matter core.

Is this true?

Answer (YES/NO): NO